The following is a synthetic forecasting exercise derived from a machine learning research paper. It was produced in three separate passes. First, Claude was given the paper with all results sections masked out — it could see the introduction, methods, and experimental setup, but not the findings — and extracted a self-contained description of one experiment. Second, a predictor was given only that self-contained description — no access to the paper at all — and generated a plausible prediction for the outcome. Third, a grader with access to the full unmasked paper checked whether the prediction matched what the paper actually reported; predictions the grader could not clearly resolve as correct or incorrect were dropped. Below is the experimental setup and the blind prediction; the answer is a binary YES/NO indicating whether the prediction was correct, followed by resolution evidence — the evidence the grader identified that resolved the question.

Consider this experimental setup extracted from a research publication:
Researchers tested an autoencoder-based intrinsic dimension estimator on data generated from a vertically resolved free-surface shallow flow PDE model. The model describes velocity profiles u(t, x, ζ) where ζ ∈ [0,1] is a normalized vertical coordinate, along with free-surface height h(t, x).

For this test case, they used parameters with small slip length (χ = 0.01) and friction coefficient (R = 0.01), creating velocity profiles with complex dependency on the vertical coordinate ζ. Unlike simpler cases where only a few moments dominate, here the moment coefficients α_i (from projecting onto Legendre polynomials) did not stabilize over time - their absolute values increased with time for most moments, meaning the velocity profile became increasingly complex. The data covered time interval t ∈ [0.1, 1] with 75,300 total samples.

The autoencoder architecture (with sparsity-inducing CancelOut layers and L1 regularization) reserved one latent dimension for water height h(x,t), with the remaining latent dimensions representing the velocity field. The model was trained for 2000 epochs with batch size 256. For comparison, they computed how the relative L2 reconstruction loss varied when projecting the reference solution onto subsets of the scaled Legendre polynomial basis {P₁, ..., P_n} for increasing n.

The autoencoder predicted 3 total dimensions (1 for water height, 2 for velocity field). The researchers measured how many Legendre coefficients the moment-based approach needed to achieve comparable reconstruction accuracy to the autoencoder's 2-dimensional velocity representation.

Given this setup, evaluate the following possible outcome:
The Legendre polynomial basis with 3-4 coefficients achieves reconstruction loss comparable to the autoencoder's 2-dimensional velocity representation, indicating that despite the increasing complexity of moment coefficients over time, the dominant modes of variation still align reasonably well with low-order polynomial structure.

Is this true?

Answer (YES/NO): NO